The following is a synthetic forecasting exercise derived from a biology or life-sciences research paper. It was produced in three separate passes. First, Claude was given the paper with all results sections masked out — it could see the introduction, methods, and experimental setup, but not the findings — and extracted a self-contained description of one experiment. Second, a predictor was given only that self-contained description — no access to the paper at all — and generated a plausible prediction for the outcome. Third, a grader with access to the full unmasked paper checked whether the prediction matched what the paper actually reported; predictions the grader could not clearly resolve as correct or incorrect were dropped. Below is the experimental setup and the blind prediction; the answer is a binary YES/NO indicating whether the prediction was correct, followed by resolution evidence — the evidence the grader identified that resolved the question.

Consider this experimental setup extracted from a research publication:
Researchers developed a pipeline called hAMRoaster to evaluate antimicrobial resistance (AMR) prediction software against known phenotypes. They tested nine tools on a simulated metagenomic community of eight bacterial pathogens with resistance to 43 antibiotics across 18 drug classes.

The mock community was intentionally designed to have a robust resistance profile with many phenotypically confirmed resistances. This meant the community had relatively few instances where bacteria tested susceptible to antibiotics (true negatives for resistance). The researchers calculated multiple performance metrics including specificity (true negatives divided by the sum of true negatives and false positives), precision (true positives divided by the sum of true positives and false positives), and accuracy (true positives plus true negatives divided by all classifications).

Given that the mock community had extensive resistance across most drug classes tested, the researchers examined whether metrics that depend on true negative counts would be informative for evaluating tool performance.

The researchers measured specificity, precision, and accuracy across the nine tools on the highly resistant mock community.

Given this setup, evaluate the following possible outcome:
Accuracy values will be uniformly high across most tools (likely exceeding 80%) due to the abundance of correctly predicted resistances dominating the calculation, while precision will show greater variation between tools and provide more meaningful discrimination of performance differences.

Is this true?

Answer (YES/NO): NO